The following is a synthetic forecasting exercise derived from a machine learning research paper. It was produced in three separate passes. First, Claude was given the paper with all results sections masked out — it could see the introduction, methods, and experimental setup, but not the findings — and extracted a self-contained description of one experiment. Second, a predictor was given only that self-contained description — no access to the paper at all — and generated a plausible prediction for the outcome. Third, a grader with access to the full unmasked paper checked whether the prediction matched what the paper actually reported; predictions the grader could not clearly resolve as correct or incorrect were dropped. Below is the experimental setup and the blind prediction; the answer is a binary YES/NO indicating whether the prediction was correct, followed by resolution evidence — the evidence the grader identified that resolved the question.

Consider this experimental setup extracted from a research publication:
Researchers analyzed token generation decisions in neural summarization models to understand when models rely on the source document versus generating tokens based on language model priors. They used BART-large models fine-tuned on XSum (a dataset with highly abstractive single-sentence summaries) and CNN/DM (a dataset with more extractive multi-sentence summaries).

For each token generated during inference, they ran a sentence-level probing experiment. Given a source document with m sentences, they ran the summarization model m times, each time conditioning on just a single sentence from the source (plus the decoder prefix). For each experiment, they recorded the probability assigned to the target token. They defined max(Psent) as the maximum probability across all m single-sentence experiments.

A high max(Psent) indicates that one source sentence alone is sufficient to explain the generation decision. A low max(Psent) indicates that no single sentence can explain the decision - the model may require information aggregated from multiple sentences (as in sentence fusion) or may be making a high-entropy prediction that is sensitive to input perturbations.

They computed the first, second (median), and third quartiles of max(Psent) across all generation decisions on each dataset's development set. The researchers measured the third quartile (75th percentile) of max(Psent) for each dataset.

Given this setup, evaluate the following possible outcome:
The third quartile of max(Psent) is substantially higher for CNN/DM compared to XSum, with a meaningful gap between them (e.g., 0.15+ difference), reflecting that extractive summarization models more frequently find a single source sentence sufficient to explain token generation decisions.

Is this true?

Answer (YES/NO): NO